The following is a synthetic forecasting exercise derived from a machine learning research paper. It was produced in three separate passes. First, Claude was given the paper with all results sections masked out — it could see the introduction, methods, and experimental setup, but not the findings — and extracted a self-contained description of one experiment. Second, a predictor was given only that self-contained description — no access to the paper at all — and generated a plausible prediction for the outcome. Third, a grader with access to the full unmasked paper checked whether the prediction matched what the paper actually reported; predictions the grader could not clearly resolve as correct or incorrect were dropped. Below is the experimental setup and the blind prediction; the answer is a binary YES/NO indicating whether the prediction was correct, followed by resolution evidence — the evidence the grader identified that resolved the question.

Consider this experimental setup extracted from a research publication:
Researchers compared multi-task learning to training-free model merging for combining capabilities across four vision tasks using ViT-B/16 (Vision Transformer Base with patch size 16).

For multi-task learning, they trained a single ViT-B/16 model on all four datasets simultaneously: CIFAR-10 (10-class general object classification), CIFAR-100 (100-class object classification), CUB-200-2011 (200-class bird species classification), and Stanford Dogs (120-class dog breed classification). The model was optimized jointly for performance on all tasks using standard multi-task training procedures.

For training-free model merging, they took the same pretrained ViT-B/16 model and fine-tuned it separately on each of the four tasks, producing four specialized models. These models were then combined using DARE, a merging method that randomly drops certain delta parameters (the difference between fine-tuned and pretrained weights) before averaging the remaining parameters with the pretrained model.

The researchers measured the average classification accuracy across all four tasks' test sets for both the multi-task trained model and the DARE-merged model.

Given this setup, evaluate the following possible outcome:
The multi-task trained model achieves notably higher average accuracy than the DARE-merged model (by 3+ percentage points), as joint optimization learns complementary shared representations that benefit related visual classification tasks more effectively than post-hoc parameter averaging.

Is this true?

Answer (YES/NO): YES